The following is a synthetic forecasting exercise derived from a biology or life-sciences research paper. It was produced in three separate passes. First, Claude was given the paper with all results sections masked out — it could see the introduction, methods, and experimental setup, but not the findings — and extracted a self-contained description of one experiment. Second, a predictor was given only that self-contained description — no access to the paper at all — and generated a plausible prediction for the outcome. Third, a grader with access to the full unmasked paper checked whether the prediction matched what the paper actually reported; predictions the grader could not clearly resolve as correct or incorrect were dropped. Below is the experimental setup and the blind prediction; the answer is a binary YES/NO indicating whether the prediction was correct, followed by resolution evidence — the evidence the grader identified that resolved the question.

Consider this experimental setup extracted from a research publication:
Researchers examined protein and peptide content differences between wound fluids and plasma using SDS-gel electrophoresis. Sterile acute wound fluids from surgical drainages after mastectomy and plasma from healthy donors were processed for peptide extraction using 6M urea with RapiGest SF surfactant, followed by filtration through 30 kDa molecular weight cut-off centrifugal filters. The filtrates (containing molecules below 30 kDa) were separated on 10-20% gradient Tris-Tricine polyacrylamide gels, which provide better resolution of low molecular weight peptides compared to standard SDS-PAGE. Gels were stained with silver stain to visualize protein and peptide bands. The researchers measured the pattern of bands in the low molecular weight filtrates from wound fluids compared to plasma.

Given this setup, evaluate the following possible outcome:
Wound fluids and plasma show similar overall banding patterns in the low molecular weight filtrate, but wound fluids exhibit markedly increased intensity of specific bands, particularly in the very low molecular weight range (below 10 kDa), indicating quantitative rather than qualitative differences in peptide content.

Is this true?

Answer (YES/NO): NO